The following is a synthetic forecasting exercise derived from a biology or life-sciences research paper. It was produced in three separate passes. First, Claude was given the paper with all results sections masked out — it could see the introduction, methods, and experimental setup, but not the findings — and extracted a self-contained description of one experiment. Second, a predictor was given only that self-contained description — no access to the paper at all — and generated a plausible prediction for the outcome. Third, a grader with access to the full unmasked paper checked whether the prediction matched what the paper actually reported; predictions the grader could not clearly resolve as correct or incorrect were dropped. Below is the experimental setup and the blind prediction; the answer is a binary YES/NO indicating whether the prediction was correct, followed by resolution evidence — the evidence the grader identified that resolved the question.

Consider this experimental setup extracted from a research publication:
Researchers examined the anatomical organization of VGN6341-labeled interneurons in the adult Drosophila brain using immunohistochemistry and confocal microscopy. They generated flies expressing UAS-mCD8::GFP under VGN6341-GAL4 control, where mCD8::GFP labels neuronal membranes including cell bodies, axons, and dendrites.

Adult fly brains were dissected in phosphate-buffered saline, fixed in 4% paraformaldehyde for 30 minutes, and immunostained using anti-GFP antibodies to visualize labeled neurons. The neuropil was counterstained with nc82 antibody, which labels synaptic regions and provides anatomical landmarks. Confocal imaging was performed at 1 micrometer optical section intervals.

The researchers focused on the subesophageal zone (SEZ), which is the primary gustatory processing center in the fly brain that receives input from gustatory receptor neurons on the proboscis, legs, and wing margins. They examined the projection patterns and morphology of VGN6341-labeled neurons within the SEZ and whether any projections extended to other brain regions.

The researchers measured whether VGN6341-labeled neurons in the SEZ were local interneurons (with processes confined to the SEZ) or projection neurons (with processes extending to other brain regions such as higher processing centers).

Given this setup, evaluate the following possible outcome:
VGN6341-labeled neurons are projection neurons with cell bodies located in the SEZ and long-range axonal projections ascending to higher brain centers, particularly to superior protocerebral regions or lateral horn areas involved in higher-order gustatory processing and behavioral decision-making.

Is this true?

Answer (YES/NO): NO